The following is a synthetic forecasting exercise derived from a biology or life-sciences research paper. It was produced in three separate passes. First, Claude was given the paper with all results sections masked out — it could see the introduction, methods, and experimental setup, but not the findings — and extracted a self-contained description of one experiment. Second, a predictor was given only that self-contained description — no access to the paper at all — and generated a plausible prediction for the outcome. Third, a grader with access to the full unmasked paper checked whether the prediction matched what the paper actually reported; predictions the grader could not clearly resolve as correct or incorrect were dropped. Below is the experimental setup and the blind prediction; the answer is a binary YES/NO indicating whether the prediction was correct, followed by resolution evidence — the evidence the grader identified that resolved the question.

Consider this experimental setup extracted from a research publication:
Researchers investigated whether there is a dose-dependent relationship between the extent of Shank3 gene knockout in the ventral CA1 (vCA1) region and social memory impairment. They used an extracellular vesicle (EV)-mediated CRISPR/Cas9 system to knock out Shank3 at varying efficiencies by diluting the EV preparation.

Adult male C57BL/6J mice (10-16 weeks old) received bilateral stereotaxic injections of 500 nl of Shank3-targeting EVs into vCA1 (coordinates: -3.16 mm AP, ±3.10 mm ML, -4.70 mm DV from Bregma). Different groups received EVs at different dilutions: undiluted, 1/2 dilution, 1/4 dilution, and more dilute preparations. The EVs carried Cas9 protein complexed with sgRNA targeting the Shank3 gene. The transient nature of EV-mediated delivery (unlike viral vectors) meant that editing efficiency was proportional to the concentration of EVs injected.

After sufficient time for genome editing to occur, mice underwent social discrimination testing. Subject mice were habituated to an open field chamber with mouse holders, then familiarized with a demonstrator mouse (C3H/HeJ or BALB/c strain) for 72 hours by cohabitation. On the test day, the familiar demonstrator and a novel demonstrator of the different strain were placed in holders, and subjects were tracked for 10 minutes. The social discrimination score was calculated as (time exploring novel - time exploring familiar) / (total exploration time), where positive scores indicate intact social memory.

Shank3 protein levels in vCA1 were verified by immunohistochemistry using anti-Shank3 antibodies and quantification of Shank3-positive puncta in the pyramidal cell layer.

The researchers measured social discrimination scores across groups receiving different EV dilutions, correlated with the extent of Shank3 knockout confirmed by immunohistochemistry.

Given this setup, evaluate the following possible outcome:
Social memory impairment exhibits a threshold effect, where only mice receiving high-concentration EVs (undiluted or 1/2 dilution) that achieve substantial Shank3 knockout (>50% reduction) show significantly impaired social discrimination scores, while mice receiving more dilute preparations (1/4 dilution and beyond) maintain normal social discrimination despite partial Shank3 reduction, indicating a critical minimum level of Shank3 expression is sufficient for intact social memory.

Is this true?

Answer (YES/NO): NO